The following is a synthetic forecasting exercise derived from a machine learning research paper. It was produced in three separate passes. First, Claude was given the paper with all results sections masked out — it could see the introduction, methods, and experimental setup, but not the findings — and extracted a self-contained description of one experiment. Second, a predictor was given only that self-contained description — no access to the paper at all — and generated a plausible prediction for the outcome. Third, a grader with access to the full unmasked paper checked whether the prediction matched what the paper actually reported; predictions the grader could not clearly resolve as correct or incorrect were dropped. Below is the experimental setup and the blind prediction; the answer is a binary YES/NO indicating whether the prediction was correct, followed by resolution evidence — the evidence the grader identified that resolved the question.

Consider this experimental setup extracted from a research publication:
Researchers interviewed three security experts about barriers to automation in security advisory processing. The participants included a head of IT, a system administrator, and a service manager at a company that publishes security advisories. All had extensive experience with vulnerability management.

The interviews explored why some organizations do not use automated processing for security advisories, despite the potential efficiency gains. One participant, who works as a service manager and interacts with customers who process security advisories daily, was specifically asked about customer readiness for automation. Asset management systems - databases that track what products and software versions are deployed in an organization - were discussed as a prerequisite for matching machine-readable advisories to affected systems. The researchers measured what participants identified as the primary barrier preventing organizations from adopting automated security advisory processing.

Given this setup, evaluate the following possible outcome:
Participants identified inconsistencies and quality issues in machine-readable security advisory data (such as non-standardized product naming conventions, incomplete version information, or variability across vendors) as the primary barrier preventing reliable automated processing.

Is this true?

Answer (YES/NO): NO